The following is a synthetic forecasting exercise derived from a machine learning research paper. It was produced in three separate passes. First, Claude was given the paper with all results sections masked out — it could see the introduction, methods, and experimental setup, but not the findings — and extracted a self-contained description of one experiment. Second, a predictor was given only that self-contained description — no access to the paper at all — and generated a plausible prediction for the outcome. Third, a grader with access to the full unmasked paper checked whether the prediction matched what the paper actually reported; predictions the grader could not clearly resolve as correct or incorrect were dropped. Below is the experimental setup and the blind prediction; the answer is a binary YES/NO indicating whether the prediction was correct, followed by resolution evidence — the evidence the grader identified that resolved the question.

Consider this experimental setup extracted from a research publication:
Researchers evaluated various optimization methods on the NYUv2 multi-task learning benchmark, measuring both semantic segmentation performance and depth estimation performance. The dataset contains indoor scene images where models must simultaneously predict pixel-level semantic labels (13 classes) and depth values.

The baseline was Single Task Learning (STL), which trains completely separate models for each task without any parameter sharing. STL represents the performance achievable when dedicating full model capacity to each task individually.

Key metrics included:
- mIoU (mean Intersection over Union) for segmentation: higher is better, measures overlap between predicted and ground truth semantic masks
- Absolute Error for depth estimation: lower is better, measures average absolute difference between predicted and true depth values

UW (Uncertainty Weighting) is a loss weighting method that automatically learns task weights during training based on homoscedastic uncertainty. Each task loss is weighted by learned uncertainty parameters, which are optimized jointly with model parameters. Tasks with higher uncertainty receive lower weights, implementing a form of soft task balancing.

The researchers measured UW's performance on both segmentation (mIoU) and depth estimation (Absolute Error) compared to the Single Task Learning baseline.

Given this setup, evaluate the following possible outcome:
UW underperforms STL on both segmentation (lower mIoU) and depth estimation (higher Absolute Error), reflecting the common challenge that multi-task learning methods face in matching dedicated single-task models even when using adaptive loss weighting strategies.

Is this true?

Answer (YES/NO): NO